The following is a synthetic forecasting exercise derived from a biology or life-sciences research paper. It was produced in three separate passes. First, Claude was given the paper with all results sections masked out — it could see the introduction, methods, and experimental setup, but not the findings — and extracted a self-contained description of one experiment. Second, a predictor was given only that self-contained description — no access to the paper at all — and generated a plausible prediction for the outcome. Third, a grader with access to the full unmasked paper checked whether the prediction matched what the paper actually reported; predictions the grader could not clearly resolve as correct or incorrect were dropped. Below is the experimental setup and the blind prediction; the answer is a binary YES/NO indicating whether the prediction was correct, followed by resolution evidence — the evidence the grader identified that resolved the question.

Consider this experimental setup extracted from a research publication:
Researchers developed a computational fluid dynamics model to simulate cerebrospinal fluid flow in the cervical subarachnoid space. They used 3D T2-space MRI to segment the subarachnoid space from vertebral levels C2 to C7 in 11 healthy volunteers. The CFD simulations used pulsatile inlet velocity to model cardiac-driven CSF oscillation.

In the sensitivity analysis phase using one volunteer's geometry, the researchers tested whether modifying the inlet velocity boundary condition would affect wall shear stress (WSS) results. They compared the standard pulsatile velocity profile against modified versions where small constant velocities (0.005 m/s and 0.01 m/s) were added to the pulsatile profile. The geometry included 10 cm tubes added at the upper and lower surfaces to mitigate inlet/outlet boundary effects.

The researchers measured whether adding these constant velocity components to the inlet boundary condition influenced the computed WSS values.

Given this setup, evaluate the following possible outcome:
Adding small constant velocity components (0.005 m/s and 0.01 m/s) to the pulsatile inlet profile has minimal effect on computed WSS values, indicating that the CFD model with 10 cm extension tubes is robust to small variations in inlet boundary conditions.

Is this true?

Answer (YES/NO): YES